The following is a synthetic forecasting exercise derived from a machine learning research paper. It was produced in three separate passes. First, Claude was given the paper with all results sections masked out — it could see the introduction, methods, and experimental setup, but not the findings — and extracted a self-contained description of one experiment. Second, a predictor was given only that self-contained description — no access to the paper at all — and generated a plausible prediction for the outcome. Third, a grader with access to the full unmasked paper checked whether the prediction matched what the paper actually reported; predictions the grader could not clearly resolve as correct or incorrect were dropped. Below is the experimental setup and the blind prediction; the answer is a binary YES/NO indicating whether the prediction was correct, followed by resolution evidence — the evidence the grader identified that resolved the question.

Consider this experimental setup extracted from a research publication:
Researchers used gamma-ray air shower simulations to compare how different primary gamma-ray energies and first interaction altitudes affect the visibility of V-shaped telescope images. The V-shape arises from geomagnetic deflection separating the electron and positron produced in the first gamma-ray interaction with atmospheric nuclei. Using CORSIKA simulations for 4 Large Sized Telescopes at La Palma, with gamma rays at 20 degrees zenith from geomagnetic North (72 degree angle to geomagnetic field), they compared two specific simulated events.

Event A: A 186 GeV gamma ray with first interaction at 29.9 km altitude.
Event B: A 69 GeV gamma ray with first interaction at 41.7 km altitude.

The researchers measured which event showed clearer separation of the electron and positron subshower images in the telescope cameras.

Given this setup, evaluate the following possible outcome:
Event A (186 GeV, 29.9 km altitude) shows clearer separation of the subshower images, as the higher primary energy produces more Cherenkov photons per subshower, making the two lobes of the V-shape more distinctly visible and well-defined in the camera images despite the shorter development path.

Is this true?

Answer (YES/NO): NO